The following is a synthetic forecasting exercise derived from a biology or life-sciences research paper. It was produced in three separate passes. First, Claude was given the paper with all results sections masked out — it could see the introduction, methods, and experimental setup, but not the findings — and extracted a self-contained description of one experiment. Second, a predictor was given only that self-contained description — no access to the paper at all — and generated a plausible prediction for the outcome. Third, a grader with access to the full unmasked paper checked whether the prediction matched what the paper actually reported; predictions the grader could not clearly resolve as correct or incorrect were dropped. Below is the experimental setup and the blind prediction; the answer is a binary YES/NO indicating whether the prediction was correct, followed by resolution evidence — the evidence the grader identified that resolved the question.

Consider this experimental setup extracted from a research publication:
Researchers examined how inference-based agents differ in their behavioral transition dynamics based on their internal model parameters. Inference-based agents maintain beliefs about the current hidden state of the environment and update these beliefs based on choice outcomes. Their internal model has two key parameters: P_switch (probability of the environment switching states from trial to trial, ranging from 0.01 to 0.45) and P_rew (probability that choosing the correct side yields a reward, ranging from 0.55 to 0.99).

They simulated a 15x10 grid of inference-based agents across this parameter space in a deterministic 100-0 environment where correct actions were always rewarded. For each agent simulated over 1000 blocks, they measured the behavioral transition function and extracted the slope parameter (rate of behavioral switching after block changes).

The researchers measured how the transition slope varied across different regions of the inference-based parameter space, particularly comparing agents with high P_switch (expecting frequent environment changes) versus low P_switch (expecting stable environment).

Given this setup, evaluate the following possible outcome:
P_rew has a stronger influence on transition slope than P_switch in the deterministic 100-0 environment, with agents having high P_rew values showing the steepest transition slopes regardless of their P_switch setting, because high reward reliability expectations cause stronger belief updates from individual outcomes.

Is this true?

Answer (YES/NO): NO